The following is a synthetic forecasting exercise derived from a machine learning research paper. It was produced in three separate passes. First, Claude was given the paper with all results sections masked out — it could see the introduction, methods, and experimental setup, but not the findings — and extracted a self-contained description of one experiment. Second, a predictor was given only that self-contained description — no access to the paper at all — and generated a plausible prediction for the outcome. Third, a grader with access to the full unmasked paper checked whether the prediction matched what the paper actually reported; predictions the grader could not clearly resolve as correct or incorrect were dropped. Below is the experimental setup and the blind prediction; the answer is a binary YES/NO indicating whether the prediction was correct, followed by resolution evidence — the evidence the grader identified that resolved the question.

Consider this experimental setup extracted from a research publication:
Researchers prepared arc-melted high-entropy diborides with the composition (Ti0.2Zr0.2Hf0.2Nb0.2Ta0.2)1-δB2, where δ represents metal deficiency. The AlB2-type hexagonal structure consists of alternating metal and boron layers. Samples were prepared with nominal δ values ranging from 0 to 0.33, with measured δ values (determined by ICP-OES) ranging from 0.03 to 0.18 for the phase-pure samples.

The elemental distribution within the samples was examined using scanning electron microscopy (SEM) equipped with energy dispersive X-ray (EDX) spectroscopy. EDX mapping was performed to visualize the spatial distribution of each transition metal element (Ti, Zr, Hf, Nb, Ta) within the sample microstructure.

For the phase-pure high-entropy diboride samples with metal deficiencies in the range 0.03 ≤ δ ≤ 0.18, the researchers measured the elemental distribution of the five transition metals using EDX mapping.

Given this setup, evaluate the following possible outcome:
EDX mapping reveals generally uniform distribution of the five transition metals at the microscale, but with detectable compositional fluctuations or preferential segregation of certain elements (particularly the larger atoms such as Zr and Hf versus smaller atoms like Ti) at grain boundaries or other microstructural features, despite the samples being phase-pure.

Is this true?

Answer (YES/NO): NO